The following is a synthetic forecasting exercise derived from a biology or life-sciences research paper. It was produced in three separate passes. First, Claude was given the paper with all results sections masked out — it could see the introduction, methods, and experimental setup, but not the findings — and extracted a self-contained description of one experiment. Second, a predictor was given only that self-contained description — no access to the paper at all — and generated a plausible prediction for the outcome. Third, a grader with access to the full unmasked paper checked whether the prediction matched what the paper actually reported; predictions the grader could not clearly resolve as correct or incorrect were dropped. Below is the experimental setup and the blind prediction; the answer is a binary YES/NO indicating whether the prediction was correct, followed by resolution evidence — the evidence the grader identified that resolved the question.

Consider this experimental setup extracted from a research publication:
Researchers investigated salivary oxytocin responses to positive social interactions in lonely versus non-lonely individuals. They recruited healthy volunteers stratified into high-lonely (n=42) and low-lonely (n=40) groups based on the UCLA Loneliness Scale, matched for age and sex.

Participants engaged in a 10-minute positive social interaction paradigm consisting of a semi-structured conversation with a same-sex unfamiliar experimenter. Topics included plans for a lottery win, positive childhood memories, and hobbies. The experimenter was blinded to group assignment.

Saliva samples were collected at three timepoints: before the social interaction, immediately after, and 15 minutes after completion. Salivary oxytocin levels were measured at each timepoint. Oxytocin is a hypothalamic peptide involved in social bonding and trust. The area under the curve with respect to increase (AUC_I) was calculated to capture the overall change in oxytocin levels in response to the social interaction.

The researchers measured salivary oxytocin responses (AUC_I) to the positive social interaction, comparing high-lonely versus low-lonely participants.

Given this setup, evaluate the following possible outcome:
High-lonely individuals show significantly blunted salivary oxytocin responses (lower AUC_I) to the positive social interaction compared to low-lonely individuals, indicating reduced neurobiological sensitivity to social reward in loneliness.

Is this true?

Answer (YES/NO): YES